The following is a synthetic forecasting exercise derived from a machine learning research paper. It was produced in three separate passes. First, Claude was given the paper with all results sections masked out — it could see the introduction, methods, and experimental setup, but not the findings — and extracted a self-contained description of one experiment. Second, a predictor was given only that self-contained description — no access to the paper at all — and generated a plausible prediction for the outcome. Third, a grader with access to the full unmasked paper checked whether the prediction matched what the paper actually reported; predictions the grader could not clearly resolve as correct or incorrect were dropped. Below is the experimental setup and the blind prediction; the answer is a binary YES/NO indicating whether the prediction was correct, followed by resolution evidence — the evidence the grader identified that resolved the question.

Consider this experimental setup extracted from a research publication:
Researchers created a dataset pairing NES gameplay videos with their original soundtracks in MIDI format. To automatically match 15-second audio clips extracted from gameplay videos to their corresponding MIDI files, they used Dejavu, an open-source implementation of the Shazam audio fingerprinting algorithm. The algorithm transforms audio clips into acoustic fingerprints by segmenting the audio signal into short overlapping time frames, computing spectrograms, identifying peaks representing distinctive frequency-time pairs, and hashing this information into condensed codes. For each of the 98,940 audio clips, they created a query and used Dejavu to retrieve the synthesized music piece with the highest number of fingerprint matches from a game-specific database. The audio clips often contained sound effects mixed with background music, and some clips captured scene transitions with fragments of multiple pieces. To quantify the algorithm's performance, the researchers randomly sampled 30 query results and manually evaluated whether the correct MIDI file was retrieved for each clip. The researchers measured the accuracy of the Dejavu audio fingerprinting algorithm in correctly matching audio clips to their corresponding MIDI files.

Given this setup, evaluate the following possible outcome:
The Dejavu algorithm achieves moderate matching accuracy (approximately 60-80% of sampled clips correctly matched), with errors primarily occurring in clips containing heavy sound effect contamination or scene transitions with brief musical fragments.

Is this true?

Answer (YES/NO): NO